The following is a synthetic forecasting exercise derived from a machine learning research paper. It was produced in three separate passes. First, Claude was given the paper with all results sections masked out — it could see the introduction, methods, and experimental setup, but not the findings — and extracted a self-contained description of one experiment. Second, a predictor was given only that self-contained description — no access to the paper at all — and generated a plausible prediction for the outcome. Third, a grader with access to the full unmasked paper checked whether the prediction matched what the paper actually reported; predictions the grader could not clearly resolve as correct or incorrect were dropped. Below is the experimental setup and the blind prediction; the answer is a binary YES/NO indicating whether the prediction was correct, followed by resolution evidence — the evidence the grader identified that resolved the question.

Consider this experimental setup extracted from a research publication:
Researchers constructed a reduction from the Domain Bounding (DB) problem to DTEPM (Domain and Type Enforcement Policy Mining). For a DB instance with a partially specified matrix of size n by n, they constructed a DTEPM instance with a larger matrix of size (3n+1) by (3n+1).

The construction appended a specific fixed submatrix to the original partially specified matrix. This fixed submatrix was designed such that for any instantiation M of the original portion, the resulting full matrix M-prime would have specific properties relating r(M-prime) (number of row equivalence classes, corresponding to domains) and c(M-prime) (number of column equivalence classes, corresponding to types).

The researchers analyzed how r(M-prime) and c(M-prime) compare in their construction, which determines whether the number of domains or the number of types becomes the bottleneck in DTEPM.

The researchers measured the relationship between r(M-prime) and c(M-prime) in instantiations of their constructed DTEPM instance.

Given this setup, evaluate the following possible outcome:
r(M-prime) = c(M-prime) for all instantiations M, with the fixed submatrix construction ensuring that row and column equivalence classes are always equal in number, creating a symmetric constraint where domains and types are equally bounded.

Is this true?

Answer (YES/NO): NO